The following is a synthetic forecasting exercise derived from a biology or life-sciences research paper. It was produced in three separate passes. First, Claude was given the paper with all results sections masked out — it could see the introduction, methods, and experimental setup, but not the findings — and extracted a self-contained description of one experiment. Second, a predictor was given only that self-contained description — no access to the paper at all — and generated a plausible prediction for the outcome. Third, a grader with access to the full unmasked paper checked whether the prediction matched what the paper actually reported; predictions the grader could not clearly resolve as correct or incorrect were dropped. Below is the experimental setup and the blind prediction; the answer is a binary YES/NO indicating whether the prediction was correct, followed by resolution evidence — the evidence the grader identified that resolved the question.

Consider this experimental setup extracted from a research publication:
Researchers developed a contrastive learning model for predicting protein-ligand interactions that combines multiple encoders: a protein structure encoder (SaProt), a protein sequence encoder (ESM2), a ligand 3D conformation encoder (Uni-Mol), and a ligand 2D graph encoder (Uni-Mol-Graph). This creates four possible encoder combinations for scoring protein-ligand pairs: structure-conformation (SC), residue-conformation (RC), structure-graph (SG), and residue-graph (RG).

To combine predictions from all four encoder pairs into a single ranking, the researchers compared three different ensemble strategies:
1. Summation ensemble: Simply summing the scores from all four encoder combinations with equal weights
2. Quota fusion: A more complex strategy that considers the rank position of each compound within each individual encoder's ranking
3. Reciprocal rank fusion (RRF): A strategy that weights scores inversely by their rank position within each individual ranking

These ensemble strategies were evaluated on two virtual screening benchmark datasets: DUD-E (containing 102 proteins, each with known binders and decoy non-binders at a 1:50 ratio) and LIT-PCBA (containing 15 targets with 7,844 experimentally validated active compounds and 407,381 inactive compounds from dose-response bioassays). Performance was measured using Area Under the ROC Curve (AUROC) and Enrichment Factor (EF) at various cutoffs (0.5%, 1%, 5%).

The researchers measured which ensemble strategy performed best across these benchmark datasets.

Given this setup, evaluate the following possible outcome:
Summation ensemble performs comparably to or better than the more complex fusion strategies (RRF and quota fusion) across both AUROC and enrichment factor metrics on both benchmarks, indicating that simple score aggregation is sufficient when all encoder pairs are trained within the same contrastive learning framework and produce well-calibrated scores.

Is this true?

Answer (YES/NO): YES